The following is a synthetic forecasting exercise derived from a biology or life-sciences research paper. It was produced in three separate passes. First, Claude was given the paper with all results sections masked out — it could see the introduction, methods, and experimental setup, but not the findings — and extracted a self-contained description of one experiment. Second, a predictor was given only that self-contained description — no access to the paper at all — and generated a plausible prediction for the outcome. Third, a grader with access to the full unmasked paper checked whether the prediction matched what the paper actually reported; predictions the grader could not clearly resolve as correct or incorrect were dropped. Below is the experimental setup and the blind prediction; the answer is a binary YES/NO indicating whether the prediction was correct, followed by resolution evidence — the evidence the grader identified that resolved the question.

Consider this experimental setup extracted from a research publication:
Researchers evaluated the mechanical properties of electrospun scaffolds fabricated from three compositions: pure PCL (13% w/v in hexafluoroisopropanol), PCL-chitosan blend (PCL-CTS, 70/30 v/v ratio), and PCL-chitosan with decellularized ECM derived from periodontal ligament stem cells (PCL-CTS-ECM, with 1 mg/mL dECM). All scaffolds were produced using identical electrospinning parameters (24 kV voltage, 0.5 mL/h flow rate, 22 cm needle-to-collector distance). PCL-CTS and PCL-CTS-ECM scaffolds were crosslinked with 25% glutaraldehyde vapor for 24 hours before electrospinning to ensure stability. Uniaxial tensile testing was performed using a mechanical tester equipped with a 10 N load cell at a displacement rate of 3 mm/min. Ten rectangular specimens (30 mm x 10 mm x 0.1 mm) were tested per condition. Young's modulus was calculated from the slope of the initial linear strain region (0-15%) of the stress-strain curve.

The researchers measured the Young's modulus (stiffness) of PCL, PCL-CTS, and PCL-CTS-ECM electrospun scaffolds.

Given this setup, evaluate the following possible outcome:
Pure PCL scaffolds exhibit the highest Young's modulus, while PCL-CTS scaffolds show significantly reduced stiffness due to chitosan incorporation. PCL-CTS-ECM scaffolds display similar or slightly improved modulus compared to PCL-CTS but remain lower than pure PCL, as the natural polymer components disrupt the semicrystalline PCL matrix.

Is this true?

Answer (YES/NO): YES